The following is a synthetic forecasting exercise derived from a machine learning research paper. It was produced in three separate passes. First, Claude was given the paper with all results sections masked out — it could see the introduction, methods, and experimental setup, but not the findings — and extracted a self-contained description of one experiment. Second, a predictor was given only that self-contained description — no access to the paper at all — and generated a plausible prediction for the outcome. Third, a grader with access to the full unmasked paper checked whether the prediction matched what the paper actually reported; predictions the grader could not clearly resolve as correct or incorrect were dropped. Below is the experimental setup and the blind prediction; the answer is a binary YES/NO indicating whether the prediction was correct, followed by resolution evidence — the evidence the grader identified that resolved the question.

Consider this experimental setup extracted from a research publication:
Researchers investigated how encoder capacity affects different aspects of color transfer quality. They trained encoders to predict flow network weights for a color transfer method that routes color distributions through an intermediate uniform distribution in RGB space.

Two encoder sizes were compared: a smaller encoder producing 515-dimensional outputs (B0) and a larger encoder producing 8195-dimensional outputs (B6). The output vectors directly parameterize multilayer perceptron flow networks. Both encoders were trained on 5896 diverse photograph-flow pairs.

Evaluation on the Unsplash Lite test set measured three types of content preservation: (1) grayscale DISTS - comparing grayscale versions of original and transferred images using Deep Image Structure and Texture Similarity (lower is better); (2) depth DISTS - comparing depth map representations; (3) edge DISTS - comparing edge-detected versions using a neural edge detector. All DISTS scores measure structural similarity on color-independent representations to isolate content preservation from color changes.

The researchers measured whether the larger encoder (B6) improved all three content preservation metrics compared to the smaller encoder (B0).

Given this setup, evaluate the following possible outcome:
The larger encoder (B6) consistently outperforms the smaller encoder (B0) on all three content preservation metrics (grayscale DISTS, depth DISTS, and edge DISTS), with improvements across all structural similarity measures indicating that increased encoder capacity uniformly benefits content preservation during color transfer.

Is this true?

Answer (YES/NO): NO